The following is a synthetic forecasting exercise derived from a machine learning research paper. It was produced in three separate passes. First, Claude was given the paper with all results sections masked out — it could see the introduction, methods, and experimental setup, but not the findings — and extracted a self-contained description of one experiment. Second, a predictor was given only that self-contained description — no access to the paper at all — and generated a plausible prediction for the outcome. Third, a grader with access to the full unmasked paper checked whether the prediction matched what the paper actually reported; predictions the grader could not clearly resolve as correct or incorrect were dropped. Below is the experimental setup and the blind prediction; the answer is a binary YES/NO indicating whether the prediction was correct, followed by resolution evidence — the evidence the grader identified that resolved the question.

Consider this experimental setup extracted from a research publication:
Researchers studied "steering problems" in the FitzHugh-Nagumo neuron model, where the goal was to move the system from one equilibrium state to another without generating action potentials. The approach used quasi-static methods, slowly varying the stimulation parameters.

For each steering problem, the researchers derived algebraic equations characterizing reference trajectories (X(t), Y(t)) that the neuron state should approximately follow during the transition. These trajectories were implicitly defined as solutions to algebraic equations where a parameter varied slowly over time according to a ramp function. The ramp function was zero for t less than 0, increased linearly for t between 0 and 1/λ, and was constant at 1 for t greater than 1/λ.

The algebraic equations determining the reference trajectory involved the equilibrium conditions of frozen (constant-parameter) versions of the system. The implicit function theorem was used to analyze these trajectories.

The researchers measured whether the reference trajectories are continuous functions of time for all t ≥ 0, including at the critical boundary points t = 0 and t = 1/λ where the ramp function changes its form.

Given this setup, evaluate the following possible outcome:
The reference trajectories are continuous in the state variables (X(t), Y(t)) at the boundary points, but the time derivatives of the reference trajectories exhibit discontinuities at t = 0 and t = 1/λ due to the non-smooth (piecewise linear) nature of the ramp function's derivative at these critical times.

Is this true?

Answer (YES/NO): NO